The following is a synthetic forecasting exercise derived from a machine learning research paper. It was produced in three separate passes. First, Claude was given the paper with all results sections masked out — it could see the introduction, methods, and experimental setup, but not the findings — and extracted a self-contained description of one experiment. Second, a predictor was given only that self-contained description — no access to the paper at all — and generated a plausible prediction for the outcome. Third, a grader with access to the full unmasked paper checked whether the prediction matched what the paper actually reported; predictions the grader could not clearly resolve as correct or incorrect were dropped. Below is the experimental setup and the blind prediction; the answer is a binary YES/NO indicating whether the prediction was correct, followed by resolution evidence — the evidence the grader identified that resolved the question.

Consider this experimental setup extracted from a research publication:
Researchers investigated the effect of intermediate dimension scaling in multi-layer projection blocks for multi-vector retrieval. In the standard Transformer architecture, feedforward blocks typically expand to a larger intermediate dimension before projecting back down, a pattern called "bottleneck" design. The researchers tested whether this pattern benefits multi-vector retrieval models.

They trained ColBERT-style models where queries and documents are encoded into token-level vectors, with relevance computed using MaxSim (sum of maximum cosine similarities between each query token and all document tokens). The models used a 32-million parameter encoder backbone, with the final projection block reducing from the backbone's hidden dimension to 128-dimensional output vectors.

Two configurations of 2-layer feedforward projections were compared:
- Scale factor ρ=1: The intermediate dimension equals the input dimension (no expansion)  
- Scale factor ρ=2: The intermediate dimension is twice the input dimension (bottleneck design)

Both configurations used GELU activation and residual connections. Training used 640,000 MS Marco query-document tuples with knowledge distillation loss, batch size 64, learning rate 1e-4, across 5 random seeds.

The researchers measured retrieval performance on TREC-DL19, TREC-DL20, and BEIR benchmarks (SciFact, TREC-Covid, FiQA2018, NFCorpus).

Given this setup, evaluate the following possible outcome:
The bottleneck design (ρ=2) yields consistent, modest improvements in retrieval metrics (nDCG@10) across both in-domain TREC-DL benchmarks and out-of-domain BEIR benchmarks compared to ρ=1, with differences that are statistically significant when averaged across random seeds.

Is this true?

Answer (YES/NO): NO